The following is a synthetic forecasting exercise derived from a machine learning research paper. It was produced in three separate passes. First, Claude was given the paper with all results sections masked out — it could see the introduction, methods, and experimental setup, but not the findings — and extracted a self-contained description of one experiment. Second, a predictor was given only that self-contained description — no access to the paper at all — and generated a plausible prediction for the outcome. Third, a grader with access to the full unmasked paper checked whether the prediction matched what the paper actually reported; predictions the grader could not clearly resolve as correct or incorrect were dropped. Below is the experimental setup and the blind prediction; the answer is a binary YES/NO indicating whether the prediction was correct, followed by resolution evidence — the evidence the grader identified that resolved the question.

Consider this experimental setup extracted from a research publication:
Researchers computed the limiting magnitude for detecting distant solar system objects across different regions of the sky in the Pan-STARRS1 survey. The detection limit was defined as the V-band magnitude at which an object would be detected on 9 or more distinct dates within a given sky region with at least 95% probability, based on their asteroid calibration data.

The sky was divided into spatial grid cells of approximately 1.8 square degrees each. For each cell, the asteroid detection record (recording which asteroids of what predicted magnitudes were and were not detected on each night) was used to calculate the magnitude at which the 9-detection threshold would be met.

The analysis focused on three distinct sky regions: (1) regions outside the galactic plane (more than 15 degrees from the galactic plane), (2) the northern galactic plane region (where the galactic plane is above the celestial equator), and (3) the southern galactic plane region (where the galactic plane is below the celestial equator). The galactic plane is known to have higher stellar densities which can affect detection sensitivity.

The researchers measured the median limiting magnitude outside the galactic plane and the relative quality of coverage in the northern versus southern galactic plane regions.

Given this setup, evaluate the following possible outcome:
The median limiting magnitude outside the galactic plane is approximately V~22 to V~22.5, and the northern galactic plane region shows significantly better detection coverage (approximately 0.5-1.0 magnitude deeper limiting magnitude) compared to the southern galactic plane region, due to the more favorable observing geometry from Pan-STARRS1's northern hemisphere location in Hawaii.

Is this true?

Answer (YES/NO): NO